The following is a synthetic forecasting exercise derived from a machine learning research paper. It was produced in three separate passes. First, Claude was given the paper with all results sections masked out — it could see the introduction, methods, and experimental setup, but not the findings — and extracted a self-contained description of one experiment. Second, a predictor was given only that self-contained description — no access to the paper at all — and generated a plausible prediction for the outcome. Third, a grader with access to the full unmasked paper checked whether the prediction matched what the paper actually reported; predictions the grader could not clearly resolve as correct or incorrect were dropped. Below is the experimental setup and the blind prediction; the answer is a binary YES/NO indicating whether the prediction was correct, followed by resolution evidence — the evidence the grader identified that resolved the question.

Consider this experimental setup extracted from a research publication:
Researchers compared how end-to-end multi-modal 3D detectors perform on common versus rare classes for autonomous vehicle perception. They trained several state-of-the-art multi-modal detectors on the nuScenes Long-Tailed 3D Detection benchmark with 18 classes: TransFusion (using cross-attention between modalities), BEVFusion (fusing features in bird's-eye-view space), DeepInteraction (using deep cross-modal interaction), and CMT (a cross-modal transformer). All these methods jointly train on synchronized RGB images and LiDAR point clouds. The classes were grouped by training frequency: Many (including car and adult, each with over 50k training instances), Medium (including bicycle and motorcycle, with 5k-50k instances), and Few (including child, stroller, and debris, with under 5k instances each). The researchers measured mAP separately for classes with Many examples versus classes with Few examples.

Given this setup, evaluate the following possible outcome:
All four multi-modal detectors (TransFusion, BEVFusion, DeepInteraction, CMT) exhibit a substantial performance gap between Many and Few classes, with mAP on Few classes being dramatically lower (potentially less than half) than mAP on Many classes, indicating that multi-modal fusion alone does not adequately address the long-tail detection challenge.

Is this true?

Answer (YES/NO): YES